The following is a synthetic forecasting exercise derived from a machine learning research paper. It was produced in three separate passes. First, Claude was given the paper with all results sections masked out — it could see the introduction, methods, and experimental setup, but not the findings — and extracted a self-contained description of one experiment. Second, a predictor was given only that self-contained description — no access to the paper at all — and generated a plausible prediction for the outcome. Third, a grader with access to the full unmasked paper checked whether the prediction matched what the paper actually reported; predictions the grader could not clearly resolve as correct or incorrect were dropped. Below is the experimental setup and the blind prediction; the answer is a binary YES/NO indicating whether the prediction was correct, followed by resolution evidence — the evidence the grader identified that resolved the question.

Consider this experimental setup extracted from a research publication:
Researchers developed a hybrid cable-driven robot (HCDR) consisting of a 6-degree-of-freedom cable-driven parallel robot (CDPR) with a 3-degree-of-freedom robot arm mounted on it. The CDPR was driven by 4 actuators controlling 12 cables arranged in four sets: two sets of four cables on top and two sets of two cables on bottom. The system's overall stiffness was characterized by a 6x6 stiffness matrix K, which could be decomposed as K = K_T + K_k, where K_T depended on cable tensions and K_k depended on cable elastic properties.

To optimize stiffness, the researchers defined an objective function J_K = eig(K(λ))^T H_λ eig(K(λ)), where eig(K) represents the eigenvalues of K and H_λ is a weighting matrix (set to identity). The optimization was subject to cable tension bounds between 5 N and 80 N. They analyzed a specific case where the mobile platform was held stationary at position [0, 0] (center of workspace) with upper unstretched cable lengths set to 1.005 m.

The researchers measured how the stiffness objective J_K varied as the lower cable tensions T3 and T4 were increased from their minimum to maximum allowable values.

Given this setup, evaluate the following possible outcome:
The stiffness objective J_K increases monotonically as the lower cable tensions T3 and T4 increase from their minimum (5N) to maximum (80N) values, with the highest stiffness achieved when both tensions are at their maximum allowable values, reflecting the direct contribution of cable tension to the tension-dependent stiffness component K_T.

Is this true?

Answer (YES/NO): YES